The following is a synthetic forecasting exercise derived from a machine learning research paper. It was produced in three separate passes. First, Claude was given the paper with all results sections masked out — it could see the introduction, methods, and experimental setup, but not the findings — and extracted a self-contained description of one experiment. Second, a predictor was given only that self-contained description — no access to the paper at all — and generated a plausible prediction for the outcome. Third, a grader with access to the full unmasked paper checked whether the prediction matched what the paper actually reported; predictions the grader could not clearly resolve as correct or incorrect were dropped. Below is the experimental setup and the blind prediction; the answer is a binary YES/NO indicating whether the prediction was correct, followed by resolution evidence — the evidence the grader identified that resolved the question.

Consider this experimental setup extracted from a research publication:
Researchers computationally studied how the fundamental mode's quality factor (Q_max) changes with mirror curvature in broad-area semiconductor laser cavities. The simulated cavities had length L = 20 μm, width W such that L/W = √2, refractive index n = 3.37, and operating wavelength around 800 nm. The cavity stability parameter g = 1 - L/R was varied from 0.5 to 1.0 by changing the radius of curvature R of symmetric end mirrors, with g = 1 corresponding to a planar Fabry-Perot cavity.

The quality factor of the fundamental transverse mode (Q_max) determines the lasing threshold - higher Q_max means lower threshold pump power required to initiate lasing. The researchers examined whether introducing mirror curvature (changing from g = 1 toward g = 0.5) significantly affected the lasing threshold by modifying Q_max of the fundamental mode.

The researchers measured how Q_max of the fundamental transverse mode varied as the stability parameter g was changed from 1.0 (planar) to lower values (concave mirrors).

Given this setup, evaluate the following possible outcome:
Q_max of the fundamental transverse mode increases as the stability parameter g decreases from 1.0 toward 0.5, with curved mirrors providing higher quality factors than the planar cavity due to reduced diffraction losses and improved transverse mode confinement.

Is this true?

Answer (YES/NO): NO